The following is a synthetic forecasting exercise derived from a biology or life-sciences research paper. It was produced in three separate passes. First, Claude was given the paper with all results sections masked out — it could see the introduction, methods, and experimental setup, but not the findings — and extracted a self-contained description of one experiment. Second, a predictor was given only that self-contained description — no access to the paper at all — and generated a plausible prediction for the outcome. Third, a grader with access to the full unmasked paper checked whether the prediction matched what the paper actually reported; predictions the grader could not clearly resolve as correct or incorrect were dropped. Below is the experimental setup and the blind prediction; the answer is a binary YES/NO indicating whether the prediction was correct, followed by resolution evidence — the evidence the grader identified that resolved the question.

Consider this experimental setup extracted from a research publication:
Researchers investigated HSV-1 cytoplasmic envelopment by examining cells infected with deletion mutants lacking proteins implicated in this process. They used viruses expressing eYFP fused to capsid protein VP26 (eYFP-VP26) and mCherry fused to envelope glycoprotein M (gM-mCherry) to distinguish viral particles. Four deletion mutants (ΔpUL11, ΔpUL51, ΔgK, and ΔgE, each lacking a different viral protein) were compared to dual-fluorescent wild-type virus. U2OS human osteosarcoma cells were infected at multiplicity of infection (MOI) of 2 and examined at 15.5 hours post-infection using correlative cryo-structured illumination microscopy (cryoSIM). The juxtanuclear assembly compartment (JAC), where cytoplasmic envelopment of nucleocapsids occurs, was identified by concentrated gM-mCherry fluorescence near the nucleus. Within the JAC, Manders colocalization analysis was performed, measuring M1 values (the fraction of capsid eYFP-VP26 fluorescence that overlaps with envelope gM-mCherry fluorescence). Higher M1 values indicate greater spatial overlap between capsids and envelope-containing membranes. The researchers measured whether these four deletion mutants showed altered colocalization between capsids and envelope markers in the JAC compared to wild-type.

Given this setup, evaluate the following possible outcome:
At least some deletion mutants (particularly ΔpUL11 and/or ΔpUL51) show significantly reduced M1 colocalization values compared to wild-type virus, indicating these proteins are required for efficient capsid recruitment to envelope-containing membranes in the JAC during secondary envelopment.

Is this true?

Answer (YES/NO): NO